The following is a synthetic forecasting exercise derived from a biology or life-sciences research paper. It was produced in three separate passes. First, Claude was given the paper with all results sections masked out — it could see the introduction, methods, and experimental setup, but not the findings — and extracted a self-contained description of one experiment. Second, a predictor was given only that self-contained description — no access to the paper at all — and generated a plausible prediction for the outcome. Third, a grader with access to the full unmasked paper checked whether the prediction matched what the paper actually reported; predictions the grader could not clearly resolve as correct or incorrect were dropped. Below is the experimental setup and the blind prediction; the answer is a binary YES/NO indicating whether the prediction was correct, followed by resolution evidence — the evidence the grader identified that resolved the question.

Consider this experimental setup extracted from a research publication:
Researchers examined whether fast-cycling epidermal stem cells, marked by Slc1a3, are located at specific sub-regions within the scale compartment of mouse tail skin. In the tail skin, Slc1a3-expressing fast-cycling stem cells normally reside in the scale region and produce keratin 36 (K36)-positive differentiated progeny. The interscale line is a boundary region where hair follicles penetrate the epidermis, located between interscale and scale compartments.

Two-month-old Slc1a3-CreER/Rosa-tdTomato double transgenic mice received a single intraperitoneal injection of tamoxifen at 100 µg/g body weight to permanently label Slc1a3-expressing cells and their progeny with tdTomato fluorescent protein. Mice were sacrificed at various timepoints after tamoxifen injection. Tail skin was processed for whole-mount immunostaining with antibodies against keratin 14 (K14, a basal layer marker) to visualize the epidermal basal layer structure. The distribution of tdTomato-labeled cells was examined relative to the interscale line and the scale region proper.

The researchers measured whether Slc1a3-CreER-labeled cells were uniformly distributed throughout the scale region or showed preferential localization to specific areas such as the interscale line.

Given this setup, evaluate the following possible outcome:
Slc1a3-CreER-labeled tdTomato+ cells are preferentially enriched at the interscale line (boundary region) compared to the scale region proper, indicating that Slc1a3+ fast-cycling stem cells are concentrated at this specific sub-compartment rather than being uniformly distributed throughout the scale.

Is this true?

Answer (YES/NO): YES